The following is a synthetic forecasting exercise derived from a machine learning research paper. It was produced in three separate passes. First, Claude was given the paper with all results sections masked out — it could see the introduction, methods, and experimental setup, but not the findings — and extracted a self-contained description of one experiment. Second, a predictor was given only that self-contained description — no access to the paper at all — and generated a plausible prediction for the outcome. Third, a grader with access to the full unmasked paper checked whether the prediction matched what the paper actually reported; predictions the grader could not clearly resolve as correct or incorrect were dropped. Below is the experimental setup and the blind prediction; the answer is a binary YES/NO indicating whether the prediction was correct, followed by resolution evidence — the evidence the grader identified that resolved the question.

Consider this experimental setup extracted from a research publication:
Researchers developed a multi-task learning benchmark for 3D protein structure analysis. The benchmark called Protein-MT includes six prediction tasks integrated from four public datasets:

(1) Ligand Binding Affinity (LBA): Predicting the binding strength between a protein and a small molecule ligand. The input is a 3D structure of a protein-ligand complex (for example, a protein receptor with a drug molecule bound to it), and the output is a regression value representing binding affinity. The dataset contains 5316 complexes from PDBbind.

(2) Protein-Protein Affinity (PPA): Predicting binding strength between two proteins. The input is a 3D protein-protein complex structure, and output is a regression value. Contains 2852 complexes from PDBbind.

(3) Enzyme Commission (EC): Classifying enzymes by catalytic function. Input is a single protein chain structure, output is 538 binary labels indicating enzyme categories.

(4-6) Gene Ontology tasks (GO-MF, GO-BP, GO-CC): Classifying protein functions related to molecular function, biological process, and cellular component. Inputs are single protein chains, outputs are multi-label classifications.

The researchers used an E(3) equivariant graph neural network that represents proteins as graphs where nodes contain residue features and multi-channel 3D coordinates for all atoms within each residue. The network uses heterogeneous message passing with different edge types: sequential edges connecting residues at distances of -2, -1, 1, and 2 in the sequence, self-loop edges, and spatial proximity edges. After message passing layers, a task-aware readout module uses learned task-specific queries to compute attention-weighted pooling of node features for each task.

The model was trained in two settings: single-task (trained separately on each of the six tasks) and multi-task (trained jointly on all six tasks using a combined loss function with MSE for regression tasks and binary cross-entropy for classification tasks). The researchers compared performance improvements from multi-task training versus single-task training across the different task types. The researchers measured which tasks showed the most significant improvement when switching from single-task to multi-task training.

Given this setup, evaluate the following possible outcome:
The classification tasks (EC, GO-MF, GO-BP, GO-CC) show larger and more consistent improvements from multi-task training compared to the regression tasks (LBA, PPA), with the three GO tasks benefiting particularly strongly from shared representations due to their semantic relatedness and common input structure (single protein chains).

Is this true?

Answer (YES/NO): NO